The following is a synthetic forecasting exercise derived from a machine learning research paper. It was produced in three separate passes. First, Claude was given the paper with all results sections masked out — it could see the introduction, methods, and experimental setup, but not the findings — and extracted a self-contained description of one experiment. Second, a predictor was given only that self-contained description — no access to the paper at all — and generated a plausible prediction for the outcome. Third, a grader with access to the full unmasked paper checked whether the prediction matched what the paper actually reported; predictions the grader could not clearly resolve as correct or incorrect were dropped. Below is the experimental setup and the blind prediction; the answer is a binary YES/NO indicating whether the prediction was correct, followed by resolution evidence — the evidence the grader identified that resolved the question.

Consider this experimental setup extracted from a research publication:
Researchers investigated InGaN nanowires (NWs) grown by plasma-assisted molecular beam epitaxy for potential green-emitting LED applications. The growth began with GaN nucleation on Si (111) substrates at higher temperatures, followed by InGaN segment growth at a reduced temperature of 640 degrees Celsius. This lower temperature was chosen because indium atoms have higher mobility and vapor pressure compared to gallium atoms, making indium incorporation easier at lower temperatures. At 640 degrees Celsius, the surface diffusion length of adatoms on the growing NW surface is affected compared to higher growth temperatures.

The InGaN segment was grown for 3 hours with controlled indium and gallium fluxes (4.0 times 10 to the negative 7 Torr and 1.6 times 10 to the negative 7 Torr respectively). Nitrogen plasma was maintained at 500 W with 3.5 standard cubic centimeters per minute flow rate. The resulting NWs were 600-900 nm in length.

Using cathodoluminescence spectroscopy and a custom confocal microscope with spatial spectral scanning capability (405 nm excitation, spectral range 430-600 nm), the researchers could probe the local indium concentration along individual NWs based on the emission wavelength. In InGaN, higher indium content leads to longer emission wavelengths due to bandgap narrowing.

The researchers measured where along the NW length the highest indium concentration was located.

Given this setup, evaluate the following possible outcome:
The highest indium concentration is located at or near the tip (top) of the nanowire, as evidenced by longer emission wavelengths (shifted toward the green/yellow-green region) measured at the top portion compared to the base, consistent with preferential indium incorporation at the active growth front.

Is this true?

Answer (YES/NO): YES